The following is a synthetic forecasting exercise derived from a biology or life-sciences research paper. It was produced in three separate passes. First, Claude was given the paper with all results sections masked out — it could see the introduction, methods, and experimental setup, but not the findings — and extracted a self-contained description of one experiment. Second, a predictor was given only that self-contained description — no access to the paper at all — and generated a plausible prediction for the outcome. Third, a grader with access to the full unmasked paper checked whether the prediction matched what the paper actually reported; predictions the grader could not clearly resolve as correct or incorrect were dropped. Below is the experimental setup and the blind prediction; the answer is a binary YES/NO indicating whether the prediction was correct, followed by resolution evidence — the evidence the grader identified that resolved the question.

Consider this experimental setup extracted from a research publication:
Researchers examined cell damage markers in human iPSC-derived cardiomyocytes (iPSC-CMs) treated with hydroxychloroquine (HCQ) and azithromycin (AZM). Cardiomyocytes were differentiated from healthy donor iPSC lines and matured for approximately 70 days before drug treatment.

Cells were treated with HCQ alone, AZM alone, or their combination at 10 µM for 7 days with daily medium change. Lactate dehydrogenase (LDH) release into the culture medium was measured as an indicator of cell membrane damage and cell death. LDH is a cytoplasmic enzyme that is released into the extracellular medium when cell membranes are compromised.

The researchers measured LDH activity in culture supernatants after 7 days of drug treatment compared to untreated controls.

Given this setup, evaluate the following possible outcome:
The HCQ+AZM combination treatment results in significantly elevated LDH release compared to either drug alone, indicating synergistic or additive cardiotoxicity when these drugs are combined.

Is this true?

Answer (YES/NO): YES